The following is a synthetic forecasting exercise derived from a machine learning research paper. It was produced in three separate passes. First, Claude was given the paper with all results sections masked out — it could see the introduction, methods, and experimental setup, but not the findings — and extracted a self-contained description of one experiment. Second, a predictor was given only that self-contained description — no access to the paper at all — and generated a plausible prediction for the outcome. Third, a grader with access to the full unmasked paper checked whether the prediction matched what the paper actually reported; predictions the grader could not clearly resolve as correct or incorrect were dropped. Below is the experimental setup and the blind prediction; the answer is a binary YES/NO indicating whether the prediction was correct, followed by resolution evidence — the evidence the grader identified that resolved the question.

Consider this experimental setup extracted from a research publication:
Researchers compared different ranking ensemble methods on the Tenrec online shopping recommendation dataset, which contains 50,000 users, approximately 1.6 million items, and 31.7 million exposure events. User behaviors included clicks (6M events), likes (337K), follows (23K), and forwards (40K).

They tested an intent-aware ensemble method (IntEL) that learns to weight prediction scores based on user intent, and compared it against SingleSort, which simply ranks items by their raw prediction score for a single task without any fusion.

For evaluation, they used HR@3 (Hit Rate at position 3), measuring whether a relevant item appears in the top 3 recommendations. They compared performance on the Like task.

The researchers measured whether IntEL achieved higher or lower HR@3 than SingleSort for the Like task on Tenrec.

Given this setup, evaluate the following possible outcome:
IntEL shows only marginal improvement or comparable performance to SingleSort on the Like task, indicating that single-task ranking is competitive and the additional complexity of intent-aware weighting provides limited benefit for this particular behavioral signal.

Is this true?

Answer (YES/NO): NO